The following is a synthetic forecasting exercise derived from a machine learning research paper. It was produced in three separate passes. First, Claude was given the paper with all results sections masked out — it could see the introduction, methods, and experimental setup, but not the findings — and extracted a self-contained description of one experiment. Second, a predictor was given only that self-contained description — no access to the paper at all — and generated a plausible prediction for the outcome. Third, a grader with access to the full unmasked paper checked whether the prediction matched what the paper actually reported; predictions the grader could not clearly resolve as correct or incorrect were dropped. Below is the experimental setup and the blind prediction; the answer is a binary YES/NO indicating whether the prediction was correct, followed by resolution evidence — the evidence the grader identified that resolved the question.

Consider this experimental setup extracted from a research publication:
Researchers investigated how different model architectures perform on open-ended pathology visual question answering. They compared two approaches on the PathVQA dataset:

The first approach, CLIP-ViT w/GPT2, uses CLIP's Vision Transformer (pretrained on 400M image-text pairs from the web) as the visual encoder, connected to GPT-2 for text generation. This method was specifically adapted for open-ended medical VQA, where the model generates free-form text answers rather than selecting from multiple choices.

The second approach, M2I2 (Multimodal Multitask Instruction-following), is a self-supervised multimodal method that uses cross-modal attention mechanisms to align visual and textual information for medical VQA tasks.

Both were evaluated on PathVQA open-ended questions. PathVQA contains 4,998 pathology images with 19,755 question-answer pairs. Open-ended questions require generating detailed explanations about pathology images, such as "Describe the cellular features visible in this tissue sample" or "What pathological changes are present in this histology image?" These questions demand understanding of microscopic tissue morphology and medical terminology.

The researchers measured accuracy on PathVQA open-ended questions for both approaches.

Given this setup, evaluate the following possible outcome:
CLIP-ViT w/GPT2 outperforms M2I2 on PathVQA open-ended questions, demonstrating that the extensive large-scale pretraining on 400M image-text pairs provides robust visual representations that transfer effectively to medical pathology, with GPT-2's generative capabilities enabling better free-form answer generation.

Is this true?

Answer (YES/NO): YES